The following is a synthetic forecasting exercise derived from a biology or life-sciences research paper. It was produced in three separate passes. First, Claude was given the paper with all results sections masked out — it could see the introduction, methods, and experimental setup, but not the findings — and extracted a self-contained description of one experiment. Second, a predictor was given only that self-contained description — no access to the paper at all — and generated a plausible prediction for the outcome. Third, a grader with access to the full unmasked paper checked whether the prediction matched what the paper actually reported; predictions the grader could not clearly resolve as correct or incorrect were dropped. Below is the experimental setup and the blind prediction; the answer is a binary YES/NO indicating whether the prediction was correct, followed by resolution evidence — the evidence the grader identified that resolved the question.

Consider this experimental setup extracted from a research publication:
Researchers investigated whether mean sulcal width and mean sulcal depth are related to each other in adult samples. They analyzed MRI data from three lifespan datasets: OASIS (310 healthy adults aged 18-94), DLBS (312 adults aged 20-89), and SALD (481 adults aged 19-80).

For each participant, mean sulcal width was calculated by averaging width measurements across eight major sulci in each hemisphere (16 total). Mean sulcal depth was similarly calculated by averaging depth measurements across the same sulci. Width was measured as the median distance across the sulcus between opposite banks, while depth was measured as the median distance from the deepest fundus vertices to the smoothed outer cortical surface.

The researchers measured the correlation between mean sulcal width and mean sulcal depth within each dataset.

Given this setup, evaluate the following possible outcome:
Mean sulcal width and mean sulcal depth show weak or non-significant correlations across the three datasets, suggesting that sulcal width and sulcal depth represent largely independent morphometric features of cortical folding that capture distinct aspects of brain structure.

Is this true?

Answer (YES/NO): YES